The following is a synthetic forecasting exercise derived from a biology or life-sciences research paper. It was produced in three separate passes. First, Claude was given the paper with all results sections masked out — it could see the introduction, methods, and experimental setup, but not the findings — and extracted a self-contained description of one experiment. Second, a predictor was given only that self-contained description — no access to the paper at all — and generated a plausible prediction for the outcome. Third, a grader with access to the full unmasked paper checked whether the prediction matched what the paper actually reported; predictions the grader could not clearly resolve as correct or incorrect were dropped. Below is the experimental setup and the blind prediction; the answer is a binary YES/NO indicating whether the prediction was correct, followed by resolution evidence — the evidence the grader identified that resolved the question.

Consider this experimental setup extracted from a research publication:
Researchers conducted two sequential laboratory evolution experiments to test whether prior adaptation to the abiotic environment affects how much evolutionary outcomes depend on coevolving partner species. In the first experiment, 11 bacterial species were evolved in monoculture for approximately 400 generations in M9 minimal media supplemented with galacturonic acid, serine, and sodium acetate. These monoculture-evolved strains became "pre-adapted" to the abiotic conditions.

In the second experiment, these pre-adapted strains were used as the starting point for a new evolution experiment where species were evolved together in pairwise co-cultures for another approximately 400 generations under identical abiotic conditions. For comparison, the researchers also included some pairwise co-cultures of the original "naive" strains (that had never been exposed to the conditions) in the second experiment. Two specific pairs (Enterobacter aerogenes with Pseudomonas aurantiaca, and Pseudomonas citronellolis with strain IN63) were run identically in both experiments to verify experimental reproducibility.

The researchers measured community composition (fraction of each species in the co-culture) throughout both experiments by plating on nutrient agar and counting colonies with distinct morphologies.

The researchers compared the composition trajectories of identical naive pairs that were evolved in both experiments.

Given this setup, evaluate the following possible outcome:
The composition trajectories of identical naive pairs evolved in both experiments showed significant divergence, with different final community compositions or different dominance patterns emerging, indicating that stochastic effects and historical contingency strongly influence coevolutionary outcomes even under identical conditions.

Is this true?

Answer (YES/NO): NO